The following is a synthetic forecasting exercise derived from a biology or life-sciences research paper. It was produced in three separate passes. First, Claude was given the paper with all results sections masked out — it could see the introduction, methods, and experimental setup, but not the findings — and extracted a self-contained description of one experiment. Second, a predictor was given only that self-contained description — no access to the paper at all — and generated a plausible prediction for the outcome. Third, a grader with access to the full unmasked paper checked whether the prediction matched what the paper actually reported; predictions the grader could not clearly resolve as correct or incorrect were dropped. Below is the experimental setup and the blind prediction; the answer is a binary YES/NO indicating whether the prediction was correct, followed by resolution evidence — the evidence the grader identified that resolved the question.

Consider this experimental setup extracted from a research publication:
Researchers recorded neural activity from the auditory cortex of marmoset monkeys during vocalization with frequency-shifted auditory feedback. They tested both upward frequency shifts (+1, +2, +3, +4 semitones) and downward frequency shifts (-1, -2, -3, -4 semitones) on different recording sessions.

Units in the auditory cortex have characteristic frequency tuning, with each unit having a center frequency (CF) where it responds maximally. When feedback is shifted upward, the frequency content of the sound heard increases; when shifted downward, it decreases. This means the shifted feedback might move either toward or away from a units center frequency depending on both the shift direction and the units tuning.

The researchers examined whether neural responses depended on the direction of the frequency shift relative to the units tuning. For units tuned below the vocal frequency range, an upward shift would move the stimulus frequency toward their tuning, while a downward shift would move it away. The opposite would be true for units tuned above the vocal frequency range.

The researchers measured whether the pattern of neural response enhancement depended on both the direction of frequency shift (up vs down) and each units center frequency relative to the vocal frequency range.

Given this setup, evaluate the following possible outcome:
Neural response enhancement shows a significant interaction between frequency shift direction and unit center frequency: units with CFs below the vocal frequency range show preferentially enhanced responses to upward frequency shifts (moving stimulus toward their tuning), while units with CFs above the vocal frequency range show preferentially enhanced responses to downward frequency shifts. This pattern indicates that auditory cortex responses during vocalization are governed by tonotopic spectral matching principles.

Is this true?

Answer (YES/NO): NO